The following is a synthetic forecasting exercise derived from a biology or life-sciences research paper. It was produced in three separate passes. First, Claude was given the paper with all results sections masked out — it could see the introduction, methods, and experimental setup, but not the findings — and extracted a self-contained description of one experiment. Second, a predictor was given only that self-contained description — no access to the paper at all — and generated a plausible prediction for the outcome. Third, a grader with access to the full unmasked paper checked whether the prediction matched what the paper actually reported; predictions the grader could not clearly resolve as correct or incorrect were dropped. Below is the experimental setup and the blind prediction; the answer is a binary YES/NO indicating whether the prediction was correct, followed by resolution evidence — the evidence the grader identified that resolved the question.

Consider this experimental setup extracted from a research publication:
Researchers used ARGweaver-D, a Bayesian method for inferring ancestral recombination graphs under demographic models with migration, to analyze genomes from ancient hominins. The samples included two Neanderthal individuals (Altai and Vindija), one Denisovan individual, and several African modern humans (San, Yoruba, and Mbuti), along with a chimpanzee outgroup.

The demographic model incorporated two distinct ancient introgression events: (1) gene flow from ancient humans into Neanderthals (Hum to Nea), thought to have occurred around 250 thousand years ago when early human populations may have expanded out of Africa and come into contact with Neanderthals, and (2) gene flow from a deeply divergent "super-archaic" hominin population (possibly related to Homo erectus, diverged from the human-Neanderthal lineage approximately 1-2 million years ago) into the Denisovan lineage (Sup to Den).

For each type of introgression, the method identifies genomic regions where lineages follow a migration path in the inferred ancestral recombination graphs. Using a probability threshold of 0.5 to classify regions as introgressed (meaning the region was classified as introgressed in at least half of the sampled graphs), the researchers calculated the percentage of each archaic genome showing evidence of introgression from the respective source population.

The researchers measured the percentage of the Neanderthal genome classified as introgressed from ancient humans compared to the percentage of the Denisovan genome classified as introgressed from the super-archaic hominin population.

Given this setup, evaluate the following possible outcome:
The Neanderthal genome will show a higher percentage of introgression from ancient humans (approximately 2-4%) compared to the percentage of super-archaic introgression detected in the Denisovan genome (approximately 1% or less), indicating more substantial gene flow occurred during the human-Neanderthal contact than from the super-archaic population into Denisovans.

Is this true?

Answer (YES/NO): YES